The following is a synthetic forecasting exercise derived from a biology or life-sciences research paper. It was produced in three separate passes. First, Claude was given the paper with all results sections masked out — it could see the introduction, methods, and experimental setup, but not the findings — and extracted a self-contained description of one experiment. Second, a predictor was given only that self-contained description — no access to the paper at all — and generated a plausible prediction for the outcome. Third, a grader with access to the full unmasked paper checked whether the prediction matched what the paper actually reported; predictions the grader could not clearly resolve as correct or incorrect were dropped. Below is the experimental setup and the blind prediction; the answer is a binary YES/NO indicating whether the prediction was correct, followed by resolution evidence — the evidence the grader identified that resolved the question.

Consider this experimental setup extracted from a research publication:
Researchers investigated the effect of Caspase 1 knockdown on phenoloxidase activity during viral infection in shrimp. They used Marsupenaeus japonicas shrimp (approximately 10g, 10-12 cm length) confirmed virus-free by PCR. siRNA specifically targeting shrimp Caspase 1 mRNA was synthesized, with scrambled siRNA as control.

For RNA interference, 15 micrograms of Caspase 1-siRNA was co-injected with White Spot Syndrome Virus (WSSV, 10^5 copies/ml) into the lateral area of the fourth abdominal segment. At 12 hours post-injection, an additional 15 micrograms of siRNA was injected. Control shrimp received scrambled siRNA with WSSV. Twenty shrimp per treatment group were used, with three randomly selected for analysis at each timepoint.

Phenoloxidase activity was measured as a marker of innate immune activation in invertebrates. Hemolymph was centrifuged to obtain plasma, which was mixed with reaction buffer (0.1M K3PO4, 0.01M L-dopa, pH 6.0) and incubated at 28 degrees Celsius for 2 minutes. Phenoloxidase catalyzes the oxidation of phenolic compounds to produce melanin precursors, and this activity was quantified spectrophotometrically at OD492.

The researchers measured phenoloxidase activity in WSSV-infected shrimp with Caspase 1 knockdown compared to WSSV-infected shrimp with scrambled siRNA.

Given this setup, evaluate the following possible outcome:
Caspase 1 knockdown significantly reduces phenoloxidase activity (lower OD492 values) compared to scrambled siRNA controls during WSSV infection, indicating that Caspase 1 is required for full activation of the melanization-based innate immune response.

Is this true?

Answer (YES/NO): YES